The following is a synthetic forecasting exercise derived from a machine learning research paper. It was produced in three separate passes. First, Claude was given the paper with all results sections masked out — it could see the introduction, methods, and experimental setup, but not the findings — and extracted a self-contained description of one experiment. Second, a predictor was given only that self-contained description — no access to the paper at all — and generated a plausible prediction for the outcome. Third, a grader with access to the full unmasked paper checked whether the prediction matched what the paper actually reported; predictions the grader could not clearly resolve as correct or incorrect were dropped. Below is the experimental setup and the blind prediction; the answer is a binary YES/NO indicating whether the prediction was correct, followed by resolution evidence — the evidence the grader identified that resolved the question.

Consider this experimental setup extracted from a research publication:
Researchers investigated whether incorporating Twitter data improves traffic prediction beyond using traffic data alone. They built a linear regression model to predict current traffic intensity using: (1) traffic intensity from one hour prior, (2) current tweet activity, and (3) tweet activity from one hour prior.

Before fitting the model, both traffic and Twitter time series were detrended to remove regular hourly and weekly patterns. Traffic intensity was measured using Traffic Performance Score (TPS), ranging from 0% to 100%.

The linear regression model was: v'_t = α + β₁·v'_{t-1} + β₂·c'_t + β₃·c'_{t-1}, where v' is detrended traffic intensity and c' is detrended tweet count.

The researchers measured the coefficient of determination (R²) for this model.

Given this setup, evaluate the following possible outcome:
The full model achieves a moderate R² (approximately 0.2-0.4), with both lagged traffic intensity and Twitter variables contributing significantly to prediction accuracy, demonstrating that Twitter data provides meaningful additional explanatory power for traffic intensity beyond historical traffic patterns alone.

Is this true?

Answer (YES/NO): NO